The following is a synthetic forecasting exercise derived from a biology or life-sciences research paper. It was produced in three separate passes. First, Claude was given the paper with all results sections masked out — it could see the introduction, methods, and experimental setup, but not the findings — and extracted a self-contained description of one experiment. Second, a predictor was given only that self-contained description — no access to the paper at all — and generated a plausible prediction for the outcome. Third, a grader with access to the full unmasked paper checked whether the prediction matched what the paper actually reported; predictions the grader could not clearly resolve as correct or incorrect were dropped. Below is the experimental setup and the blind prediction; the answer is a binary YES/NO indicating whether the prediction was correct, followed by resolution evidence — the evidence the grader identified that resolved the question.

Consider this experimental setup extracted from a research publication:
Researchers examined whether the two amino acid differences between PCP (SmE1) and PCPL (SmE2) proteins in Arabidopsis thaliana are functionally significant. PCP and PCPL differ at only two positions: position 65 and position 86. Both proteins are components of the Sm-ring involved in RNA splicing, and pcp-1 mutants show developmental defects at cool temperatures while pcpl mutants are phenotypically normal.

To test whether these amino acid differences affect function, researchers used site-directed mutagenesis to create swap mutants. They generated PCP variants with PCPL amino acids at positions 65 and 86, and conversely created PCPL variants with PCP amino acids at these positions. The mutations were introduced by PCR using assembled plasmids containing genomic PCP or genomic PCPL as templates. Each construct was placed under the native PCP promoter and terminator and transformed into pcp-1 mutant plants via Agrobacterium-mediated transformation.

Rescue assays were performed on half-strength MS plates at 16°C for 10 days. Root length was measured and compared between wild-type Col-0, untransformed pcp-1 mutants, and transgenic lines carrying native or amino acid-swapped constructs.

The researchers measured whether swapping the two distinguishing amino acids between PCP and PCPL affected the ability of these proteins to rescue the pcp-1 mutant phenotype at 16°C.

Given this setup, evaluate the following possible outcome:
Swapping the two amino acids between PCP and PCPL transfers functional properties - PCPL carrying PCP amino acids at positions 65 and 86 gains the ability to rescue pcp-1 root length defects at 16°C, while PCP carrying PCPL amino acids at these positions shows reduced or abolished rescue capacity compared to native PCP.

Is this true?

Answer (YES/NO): NO